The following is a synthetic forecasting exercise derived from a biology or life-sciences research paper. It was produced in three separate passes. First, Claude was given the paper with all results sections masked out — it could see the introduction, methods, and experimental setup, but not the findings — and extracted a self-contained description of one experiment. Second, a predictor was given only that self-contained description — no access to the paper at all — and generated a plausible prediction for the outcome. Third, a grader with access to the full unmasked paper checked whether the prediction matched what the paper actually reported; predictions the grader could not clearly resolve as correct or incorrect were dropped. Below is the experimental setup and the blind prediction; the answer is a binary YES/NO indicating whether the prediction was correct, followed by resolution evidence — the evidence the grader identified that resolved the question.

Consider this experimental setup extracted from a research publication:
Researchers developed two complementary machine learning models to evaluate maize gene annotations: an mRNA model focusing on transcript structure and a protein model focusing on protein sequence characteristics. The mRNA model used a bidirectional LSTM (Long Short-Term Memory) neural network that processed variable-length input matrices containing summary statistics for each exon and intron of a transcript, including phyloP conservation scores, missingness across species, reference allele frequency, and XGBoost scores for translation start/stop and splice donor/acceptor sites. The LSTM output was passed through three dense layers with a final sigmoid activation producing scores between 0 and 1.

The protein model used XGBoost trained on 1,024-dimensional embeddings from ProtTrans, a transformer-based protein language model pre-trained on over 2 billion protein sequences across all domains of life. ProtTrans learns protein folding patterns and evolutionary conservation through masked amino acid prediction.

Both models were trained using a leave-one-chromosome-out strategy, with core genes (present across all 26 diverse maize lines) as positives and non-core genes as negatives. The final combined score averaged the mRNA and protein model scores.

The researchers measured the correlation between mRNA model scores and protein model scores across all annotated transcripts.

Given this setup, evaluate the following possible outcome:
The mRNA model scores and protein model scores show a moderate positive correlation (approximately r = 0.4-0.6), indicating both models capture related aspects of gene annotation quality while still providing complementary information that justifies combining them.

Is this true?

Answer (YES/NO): NO